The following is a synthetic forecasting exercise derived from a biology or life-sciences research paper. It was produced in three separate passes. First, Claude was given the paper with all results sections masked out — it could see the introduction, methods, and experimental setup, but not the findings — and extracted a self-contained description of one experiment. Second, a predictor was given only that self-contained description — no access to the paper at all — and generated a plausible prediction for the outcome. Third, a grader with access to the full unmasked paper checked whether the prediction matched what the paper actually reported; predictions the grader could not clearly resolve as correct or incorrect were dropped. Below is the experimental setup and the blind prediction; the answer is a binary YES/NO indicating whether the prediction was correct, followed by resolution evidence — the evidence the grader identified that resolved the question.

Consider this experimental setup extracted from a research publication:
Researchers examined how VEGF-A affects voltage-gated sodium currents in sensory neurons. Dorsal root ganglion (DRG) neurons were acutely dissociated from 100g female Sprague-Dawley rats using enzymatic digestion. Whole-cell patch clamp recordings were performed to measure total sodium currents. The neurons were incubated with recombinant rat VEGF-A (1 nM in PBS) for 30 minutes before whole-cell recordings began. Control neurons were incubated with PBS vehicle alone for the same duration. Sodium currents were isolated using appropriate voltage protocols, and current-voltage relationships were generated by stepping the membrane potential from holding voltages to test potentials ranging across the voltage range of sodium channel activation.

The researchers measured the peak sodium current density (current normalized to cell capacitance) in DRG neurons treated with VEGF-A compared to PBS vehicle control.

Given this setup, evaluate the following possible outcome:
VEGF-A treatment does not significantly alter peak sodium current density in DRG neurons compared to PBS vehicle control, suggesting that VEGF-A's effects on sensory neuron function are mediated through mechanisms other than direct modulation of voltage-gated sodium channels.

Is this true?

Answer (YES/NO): NO